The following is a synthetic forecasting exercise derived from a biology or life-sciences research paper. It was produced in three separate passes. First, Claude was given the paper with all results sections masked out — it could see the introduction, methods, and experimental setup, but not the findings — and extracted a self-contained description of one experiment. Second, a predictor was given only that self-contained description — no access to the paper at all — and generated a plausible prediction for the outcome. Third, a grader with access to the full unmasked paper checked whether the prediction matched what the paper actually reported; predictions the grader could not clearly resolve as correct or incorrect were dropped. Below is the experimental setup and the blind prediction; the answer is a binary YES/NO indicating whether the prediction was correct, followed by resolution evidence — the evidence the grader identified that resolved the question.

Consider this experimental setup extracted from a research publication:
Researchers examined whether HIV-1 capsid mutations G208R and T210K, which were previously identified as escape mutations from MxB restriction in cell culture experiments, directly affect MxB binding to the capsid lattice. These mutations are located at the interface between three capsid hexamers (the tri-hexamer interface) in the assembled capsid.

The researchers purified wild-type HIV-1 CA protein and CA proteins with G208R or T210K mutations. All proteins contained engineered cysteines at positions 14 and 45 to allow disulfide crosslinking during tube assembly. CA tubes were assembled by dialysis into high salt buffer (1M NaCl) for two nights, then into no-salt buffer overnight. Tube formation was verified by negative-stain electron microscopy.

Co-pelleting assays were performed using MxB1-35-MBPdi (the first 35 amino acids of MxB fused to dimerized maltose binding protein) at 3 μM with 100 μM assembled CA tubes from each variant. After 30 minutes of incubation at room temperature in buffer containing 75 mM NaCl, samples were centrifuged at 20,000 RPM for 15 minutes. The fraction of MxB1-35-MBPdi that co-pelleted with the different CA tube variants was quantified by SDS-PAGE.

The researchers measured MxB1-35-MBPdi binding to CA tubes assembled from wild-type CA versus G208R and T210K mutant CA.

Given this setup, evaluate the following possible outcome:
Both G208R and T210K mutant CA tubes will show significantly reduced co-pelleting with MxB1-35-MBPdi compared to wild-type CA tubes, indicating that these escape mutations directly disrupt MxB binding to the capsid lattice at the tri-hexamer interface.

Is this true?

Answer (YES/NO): YES